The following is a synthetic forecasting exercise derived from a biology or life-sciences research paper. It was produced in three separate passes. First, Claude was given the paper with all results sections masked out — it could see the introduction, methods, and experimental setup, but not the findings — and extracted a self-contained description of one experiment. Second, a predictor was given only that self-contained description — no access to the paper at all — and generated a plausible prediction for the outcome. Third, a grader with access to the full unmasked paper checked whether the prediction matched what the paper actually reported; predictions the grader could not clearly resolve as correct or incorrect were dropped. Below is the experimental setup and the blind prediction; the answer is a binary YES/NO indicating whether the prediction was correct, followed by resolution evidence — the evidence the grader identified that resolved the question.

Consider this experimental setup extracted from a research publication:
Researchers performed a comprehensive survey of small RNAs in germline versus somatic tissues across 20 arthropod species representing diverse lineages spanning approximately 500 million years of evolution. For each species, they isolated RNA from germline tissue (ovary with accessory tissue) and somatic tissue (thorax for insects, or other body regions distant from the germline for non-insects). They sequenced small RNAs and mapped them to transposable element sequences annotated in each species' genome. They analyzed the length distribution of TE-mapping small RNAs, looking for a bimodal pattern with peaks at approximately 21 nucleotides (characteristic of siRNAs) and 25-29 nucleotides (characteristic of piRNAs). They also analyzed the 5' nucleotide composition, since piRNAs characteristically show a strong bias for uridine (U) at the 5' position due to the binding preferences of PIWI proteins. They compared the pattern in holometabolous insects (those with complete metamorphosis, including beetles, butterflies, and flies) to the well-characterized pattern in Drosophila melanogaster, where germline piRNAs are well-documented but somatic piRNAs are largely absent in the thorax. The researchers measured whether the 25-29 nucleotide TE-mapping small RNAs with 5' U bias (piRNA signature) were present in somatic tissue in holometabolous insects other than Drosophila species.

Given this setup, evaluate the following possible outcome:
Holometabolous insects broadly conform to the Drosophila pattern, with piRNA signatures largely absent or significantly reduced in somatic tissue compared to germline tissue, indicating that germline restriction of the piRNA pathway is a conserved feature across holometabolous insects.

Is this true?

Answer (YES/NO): NO